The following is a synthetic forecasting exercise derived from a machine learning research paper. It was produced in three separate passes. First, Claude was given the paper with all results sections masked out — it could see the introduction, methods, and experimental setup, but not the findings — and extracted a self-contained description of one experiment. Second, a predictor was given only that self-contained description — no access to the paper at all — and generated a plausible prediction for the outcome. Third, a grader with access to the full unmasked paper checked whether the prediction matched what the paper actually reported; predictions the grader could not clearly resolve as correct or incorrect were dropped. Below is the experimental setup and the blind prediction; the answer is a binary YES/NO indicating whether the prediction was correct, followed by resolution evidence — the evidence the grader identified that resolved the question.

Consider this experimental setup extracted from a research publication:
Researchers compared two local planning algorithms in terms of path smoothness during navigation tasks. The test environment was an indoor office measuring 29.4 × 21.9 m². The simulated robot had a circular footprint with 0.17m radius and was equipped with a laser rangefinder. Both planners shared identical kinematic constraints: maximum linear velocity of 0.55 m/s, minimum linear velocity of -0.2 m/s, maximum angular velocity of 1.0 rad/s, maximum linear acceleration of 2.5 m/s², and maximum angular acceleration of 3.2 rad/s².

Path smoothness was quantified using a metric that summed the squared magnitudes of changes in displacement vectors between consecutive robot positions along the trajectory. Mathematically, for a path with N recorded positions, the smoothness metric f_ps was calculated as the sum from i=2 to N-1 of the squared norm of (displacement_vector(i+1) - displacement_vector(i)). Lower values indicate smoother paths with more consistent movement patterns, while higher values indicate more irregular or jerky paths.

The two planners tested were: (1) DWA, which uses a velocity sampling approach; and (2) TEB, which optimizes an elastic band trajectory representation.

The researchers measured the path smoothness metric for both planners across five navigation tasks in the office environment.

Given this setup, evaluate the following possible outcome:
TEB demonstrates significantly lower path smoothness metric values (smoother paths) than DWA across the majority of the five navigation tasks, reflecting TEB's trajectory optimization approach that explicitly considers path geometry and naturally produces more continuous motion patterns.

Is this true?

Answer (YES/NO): YES